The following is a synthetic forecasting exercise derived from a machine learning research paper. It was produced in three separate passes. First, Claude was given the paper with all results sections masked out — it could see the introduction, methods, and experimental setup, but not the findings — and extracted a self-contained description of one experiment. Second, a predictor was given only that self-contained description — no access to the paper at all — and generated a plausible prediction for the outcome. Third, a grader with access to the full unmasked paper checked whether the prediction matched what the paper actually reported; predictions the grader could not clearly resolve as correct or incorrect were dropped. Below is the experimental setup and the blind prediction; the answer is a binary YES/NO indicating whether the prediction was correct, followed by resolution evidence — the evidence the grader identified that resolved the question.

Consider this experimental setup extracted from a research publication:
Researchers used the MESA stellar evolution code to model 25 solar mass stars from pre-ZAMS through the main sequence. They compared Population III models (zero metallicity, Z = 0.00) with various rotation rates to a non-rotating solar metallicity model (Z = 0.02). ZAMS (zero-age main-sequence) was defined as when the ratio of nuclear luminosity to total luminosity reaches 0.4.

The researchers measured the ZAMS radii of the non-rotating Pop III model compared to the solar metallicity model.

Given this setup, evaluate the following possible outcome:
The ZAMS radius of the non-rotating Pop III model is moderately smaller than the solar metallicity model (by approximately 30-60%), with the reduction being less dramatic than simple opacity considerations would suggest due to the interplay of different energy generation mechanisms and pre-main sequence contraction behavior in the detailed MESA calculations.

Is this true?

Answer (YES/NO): NO